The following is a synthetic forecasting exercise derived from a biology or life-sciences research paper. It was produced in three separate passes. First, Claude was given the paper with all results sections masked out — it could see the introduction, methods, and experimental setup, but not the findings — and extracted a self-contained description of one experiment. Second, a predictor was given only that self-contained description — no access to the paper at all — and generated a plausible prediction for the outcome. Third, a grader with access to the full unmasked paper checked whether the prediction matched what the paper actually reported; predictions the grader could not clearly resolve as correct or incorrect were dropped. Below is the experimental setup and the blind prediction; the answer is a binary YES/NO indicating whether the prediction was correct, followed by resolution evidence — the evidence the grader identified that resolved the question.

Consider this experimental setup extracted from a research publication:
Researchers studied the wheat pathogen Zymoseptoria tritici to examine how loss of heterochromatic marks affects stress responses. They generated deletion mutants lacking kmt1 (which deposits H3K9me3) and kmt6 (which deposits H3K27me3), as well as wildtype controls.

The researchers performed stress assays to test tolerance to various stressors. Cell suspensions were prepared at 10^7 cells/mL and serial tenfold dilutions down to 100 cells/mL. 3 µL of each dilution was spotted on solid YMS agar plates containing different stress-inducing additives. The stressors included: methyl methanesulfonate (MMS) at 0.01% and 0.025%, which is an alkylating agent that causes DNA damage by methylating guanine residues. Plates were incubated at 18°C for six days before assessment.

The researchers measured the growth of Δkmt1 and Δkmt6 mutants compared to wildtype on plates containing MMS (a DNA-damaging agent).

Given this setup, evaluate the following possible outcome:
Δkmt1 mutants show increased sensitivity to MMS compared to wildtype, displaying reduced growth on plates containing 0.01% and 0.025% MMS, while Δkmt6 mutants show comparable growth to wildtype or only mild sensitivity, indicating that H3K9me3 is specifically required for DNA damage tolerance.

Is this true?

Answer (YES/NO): NO